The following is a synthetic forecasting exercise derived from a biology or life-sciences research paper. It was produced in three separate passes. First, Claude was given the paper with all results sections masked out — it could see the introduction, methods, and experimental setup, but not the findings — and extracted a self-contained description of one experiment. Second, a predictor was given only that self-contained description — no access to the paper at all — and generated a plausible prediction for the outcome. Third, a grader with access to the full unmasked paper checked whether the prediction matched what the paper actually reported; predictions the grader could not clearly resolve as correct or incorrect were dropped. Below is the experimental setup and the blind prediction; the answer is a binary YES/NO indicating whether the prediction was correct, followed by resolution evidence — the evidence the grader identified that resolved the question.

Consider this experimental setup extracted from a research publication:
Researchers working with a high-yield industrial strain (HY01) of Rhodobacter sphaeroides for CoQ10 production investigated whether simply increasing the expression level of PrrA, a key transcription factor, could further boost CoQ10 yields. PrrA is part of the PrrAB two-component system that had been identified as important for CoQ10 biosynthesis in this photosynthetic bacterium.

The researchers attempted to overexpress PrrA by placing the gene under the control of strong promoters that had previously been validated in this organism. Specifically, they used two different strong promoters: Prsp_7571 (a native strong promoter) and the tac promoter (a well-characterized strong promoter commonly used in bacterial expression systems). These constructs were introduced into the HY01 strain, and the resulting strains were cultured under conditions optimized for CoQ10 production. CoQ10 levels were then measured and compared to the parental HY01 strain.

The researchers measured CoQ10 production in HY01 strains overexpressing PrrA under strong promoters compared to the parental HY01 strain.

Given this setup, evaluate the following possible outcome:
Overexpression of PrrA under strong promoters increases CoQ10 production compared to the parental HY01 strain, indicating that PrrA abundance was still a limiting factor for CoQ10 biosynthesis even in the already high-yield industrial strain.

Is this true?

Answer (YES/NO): NO